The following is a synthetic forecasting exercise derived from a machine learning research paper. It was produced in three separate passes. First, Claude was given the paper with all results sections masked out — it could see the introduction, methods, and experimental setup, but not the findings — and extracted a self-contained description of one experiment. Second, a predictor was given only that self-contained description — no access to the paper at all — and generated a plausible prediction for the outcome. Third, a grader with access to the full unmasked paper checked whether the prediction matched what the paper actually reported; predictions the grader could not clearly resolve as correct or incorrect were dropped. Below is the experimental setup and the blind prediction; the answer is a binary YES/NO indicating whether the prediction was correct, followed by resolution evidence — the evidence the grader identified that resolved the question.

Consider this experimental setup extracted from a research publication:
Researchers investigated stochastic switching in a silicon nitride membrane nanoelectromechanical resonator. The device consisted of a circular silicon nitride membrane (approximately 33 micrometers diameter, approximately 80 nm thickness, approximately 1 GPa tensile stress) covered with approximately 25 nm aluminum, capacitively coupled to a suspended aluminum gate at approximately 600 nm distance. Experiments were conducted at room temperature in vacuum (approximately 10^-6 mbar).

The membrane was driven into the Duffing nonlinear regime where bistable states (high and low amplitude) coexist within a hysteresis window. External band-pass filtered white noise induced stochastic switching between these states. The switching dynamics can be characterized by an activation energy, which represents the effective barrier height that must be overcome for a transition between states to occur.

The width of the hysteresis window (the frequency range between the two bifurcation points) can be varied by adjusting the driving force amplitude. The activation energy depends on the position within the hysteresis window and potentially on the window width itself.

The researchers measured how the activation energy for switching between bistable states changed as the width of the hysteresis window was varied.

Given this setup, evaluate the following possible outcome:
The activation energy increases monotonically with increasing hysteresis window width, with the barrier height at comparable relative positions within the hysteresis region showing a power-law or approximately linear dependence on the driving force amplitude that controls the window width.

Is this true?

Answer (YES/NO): YES